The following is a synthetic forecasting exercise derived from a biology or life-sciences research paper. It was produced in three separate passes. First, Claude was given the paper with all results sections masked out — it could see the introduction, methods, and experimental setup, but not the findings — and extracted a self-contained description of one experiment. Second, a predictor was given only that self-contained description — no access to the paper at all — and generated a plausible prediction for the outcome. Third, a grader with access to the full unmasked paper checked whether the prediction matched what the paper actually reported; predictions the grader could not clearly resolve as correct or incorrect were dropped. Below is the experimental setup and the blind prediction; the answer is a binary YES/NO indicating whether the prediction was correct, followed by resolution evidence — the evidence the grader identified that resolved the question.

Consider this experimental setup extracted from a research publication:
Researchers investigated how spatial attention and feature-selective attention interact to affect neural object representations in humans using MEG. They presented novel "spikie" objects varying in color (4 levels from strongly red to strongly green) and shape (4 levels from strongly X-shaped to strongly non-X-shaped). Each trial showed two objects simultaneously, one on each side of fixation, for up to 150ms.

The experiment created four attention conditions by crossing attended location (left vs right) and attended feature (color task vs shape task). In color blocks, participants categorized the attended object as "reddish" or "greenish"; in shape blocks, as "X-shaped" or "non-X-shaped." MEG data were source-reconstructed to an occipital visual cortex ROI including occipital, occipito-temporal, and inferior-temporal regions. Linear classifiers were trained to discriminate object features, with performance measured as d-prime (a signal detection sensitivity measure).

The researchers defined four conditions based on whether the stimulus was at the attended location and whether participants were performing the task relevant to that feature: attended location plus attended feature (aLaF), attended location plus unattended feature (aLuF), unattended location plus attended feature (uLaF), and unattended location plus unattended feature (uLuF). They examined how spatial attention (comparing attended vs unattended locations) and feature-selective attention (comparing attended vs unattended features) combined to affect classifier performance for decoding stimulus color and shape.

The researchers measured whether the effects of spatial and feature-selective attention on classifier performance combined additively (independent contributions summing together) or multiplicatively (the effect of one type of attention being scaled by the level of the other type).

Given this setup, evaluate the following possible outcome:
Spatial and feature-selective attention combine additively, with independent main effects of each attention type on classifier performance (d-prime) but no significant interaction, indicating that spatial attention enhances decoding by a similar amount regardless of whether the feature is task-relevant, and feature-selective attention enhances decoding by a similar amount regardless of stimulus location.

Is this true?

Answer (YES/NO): NO